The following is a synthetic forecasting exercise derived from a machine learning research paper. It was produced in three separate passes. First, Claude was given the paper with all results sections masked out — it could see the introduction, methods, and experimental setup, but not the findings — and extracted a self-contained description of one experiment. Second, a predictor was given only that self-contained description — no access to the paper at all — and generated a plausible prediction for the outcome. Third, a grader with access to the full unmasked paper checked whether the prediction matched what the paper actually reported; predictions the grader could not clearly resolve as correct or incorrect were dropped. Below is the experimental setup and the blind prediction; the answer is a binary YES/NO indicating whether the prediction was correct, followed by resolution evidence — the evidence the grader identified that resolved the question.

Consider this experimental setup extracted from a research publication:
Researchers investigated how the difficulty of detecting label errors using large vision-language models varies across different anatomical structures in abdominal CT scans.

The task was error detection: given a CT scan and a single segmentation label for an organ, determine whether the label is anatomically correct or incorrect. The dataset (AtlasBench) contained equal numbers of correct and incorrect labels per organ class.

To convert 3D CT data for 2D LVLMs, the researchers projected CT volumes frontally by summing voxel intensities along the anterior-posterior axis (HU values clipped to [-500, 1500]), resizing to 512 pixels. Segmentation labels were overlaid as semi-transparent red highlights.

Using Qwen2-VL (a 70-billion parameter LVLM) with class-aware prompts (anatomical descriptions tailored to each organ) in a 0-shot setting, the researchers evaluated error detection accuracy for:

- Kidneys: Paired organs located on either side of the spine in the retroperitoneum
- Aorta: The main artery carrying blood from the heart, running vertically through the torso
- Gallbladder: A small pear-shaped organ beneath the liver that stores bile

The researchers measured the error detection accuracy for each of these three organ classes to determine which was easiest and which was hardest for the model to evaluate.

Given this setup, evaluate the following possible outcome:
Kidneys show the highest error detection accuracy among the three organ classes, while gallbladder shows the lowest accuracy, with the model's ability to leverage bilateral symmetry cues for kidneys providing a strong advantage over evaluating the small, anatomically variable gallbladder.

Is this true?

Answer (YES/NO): YES